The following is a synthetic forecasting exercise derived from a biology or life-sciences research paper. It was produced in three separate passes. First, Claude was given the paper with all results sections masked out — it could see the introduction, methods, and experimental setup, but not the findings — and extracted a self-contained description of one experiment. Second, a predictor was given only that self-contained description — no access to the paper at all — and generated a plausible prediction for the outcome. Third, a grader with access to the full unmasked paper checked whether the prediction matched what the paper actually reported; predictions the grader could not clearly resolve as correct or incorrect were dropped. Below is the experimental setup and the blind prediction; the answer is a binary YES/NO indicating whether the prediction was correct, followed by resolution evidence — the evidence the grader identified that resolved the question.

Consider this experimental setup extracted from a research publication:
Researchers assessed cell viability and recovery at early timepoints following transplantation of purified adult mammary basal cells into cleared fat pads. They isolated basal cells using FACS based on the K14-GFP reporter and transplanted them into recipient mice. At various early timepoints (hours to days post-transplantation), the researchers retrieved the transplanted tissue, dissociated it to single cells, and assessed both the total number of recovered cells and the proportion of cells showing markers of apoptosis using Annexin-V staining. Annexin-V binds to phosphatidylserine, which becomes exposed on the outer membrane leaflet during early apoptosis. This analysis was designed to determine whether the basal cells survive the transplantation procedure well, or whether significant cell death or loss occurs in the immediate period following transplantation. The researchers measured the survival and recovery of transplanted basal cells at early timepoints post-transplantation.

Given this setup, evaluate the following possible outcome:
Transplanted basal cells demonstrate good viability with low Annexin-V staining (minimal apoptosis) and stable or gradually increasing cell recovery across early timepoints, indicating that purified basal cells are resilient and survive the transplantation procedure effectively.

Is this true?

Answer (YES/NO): NO